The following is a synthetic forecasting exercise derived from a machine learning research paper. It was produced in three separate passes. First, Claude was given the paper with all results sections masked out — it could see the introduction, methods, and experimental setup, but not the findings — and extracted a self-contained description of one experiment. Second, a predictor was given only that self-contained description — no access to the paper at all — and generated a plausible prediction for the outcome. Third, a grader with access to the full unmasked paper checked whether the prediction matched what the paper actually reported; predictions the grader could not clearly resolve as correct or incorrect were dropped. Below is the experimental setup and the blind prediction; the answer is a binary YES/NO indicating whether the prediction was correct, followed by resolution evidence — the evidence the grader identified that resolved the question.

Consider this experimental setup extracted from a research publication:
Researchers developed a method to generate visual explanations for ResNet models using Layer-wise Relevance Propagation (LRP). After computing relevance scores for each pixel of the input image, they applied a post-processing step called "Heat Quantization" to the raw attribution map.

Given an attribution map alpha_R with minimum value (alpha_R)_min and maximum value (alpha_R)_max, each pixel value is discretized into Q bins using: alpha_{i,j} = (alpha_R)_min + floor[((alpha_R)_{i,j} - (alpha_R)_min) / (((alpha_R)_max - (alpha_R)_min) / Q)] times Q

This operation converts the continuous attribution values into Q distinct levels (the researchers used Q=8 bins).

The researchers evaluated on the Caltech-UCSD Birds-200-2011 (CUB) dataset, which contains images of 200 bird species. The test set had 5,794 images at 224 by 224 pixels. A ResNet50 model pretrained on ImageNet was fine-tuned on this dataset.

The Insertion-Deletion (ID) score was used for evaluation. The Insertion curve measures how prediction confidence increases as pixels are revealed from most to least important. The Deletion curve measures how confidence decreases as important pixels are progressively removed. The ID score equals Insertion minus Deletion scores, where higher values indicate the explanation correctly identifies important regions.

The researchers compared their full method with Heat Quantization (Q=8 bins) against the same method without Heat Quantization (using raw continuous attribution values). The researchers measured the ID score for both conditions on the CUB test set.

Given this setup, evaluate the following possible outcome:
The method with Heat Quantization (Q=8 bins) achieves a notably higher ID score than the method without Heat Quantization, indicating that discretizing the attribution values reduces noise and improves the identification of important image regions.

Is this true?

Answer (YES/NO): YES